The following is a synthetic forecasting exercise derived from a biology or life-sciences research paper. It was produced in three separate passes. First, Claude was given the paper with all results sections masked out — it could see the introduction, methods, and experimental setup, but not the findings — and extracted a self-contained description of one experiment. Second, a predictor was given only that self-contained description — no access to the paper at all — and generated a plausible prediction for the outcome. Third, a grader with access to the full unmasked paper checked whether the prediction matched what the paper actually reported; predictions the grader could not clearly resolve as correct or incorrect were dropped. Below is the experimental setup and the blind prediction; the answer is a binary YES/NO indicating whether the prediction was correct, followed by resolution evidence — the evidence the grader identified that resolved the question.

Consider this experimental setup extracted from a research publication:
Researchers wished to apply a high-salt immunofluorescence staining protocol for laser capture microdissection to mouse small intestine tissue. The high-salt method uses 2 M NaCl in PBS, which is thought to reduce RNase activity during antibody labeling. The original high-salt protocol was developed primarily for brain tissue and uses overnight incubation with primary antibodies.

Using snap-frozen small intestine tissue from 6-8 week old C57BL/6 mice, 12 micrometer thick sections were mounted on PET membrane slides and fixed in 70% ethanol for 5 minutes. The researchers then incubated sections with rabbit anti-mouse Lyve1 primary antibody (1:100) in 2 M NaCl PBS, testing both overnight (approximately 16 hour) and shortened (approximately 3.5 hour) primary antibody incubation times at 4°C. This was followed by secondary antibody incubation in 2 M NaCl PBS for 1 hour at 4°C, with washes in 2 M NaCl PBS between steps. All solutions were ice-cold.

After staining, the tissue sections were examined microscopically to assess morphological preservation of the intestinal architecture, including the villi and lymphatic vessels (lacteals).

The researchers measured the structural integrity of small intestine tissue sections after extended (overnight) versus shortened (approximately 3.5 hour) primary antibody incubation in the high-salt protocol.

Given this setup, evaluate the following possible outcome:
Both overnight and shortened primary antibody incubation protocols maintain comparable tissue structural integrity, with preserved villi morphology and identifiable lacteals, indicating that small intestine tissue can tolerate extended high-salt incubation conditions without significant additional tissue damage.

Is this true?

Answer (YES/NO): NO